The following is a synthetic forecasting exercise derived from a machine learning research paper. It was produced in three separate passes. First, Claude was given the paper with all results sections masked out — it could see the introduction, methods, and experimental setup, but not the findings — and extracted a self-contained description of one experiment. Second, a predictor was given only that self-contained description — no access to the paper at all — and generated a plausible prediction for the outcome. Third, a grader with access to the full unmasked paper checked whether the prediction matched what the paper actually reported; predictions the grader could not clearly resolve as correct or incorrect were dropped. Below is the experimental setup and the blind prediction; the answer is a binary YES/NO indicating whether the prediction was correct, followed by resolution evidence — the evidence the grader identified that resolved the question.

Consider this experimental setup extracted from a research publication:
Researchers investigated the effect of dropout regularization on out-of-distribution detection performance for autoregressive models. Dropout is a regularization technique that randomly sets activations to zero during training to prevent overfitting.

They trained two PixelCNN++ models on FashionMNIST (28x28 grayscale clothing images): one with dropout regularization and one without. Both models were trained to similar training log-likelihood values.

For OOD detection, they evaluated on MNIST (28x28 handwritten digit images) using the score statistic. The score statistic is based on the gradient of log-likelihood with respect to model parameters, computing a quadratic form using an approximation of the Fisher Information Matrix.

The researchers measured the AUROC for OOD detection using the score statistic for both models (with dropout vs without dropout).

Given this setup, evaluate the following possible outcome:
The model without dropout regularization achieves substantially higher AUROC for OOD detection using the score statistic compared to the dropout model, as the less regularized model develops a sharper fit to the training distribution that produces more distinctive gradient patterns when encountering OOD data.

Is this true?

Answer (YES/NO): YES